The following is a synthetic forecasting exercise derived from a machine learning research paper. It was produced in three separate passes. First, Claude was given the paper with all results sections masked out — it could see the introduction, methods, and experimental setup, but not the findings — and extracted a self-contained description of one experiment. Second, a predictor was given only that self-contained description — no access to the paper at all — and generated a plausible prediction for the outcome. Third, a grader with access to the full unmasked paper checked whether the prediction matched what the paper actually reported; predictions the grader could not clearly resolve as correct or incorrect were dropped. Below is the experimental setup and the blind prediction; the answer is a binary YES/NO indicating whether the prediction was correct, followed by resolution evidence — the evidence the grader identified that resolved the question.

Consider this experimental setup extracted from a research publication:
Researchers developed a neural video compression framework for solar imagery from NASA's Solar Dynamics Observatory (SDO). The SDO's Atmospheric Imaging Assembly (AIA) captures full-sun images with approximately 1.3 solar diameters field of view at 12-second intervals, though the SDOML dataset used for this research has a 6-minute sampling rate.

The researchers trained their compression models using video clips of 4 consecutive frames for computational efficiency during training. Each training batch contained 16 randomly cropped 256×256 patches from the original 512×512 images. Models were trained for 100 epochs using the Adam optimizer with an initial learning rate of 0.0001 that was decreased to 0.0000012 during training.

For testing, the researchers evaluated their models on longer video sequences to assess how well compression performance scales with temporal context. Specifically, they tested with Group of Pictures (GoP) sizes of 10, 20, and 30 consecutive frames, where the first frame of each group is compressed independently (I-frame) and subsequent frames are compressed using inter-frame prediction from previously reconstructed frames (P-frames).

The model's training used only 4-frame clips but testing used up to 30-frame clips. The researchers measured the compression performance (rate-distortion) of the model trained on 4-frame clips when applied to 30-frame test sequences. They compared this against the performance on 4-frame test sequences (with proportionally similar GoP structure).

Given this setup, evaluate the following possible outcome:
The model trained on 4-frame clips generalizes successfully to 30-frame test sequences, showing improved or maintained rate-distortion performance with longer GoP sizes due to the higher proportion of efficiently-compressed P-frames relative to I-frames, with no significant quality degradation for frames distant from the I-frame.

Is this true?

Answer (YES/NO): NO